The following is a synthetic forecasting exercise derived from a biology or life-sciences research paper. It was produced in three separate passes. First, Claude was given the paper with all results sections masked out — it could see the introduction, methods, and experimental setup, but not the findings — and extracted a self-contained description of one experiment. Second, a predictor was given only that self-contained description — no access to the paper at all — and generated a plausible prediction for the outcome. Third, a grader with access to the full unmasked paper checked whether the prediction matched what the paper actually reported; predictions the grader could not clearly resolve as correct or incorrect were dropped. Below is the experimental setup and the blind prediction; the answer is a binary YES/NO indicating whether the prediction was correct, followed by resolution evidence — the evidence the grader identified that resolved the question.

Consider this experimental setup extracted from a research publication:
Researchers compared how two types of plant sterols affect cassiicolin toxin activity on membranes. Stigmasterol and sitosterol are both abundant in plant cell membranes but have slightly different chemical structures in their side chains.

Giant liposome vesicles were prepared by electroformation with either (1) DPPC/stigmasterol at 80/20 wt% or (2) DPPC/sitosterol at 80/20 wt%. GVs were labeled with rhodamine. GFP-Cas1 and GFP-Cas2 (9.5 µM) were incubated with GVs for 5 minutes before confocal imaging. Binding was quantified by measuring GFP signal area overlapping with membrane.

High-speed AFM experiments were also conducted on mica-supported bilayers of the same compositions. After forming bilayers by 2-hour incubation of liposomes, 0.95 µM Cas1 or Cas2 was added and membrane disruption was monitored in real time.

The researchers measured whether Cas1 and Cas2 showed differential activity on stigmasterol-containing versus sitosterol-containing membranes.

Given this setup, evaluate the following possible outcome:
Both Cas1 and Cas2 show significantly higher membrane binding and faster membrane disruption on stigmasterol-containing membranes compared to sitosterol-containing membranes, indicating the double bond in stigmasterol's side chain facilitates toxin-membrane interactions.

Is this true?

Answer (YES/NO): NO